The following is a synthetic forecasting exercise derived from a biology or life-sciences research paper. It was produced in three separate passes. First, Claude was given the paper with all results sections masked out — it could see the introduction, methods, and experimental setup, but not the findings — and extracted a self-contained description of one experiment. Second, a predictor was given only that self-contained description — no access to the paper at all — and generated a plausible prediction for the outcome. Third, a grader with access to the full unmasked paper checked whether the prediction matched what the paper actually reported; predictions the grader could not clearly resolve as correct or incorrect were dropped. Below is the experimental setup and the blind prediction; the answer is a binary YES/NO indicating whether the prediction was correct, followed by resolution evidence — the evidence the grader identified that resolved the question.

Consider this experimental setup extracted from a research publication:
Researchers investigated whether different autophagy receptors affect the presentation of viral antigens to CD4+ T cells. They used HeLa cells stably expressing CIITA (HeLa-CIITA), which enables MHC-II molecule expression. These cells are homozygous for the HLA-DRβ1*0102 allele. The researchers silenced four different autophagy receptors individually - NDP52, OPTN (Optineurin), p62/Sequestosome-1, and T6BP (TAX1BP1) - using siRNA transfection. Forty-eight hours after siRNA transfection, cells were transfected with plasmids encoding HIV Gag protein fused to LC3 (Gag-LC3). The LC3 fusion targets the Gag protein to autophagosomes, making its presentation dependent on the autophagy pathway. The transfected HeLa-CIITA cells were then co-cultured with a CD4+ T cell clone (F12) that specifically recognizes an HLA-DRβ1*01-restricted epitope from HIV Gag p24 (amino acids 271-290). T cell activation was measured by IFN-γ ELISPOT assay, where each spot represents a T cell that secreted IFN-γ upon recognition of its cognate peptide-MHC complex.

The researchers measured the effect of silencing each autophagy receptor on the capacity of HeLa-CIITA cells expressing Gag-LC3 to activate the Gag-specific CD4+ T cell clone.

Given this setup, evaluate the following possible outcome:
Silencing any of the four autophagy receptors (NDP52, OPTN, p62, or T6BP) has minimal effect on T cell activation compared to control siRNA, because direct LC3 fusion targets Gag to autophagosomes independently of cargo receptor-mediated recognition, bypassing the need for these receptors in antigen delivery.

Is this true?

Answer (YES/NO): NO